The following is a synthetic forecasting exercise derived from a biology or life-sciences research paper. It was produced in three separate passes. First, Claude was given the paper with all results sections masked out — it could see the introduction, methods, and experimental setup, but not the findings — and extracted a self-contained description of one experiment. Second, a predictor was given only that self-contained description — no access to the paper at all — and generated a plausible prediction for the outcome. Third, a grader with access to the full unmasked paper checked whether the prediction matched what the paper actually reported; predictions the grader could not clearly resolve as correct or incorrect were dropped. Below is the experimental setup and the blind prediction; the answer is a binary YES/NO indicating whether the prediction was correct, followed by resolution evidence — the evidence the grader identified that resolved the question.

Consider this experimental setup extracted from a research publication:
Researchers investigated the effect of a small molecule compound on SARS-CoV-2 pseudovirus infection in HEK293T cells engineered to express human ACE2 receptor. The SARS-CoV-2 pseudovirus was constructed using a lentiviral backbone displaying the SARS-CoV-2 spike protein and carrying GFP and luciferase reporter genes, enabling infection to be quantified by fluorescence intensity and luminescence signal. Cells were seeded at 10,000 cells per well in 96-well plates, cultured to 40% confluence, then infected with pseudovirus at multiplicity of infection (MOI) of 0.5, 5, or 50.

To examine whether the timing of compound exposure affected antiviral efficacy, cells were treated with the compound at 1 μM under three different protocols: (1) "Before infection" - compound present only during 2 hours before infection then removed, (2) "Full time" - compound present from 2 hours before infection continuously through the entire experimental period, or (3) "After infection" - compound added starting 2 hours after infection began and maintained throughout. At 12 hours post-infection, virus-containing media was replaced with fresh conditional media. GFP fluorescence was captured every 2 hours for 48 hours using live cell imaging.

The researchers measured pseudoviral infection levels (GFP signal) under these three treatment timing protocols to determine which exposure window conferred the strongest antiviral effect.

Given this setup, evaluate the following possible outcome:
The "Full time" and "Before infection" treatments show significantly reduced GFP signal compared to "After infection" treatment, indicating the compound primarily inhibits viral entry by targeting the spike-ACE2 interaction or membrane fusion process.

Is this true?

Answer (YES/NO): YES